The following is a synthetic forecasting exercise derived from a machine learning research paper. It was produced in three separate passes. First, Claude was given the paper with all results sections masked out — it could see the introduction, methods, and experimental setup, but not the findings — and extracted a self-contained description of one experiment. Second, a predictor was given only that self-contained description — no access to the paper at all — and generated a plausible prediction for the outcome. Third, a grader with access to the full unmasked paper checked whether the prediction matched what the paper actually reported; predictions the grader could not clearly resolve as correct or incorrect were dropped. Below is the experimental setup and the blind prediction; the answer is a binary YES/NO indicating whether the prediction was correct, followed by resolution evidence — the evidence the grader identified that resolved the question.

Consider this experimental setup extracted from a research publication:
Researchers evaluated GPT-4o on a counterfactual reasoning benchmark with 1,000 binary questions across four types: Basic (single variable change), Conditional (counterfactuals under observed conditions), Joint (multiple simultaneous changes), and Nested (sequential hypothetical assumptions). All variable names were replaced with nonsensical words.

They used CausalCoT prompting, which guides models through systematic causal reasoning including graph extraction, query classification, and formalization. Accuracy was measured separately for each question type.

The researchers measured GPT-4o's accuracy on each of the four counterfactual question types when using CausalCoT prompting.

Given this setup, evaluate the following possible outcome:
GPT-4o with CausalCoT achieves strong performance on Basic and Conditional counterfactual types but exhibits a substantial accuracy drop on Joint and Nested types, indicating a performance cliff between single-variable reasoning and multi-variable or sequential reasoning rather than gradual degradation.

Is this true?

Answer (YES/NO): NO